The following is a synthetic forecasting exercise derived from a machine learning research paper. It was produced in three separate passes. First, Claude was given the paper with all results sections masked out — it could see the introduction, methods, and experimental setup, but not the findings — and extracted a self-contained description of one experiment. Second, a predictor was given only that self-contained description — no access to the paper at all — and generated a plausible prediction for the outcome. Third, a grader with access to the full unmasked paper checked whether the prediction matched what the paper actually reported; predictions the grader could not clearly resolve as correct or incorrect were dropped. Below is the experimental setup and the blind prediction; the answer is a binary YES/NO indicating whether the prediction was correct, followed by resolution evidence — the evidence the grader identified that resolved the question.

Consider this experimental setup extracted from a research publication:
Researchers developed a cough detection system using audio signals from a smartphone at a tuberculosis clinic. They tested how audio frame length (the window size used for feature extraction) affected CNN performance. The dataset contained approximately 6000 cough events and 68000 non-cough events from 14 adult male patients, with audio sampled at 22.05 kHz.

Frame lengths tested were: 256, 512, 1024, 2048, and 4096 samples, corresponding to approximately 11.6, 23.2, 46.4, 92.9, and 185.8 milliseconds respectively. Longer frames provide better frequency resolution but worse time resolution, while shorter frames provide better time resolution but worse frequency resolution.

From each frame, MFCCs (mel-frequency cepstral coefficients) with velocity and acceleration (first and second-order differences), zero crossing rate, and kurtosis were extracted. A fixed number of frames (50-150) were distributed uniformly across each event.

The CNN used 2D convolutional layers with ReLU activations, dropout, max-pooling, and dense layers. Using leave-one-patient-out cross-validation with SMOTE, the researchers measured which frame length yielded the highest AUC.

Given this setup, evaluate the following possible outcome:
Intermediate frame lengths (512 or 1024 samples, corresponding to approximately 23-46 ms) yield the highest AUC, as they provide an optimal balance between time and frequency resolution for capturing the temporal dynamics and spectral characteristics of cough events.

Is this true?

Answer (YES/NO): YES